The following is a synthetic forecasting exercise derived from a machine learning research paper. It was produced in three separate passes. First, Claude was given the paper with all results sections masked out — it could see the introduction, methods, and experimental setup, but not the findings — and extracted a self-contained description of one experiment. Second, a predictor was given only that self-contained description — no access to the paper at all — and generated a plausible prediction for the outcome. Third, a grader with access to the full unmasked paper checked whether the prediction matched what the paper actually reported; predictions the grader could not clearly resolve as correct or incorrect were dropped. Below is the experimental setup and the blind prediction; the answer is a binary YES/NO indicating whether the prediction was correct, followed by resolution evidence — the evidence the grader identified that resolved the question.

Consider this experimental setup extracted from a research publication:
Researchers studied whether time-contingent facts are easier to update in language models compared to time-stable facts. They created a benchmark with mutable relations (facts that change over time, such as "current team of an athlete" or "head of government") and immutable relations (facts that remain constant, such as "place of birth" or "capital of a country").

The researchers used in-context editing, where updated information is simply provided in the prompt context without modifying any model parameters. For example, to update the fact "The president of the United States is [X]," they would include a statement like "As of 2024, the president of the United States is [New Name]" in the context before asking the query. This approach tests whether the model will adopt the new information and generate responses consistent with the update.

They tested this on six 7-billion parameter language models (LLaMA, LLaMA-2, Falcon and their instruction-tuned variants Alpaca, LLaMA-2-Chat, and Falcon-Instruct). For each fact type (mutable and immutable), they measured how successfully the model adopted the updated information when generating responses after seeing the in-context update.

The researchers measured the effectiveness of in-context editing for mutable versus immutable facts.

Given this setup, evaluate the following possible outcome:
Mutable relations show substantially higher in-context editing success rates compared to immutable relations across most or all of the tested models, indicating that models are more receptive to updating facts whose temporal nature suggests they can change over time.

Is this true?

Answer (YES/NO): YES